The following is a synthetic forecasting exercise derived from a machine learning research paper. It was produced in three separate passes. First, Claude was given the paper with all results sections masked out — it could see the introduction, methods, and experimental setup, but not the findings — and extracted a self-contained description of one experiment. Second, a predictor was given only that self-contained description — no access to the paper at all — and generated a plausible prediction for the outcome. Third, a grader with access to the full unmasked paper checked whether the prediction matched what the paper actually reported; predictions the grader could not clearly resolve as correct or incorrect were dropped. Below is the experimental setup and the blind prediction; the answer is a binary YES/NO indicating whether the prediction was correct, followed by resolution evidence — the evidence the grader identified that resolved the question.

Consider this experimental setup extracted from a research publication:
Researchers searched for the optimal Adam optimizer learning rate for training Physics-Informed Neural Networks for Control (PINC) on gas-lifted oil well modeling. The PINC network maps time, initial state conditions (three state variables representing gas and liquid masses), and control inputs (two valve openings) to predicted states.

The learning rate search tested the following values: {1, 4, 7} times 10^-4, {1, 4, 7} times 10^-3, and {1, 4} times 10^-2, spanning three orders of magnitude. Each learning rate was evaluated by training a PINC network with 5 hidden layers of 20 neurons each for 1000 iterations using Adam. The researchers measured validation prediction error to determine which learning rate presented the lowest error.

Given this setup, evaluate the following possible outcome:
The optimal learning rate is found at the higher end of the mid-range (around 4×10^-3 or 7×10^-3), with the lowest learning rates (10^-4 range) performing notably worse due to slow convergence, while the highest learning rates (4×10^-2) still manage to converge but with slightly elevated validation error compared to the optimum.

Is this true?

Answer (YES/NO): YES